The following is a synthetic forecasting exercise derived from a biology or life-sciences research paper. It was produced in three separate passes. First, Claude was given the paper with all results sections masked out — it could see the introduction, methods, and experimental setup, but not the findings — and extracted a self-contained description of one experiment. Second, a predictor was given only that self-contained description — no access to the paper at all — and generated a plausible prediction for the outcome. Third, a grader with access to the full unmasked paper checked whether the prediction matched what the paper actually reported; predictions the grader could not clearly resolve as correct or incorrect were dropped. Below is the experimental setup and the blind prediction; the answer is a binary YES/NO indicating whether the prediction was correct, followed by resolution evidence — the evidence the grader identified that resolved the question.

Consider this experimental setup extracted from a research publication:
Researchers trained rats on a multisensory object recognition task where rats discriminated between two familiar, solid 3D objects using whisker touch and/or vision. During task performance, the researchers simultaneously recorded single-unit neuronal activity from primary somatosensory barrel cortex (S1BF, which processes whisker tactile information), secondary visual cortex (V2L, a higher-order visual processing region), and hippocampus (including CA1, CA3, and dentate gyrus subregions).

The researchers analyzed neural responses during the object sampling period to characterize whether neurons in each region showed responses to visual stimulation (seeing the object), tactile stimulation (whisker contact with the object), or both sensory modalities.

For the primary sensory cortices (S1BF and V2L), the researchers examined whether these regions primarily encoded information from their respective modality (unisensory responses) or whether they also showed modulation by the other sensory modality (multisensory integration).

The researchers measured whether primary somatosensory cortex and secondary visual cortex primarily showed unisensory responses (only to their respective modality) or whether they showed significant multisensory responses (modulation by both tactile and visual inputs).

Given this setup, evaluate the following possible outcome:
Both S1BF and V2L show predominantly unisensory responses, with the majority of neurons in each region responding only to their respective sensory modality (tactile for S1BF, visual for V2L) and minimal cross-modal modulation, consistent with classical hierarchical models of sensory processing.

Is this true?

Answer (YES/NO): YES